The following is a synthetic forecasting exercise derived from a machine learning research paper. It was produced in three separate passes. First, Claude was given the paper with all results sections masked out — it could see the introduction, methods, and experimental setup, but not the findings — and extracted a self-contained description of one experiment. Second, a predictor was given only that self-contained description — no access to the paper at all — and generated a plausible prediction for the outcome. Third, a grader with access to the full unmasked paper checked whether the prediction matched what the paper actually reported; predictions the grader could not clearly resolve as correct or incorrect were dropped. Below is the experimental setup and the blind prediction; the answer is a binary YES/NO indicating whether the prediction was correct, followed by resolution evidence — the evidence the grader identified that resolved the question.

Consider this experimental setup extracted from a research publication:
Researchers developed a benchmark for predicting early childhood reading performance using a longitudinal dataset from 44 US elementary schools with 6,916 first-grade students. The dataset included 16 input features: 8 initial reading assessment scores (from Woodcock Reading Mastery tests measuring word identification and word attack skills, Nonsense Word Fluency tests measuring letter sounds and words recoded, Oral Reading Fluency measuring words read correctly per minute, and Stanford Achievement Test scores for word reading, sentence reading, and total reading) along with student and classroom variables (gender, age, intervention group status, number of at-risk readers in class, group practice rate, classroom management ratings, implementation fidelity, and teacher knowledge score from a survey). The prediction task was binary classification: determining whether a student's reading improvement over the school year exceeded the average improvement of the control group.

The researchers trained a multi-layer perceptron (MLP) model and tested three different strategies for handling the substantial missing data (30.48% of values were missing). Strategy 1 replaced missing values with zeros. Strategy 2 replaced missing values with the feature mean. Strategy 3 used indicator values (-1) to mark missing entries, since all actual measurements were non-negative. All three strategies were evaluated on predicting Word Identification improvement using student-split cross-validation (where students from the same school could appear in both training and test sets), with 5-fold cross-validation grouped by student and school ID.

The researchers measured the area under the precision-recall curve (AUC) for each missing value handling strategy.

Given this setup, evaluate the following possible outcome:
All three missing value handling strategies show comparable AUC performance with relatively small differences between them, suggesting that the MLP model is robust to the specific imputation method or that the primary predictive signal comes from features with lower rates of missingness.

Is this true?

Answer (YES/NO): NO